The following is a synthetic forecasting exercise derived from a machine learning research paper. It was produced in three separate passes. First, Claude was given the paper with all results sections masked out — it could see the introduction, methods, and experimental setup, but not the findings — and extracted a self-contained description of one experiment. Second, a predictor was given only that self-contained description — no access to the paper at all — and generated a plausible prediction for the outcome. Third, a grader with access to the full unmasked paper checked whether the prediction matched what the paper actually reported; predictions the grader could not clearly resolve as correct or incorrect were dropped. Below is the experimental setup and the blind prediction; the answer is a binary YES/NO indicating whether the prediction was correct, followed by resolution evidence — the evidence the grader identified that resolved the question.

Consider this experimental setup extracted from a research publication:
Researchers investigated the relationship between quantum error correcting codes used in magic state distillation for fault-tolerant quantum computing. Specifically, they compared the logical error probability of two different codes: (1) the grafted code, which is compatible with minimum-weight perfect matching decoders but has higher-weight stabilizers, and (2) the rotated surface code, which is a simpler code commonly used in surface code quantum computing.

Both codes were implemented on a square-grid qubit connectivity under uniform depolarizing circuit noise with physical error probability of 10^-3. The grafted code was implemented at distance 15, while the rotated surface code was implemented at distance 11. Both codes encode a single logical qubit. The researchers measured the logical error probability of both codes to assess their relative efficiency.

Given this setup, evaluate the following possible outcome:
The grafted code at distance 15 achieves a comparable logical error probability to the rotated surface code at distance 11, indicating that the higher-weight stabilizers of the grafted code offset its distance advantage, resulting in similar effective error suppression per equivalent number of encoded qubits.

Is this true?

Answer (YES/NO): YES